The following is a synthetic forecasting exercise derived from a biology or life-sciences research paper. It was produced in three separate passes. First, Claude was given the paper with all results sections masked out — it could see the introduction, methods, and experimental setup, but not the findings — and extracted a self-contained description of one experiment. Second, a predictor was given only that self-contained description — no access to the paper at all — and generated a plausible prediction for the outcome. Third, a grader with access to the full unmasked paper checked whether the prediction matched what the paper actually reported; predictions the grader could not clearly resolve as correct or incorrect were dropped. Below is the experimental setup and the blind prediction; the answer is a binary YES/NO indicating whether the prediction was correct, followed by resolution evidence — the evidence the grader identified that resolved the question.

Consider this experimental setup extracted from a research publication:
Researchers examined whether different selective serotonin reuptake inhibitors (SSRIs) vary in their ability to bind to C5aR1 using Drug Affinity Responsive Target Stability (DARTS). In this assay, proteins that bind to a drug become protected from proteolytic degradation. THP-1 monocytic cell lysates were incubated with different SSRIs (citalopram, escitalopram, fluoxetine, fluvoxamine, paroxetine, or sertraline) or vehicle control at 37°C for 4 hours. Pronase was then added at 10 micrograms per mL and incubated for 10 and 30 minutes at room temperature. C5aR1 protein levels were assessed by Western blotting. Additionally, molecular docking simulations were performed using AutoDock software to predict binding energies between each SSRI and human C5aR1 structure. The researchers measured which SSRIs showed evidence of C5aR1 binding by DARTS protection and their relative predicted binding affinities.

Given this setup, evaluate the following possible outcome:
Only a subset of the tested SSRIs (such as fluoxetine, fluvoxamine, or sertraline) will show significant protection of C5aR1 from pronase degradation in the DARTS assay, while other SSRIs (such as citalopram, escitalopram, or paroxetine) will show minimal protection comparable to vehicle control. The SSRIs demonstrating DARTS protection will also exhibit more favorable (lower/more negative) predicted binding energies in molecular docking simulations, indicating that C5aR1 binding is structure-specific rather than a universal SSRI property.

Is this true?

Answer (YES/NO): NO